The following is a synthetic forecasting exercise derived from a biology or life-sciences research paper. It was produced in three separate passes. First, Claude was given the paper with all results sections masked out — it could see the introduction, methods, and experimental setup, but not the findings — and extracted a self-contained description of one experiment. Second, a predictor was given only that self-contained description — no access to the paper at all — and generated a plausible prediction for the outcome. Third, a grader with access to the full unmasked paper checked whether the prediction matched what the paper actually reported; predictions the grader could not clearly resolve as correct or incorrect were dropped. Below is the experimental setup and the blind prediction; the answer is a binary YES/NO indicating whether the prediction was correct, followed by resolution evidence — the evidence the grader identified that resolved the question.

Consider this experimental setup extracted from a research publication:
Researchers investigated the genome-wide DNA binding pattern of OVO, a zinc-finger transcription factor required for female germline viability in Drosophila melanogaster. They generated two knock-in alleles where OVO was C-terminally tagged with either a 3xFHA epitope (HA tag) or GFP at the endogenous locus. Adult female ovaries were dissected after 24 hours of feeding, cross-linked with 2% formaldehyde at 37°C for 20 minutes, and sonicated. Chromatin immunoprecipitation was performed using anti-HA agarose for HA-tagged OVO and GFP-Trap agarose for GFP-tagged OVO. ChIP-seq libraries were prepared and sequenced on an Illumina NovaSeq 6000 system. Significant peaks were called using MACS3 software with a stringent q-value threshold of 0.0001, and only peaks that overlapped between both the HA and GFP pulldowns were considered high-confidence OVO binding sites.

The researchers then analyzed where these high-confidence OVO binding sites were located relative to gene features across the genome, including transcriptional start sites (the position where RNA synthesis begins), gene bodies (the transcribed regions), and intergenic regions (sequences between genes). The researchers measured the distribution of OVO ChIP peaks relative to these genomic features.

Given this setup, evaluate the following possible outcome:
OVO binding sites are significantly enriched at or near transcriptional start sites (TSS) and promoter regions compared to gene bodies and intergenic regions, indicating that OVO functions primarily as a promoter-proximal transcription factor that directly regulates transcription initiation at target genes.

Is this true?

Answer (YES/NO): YES